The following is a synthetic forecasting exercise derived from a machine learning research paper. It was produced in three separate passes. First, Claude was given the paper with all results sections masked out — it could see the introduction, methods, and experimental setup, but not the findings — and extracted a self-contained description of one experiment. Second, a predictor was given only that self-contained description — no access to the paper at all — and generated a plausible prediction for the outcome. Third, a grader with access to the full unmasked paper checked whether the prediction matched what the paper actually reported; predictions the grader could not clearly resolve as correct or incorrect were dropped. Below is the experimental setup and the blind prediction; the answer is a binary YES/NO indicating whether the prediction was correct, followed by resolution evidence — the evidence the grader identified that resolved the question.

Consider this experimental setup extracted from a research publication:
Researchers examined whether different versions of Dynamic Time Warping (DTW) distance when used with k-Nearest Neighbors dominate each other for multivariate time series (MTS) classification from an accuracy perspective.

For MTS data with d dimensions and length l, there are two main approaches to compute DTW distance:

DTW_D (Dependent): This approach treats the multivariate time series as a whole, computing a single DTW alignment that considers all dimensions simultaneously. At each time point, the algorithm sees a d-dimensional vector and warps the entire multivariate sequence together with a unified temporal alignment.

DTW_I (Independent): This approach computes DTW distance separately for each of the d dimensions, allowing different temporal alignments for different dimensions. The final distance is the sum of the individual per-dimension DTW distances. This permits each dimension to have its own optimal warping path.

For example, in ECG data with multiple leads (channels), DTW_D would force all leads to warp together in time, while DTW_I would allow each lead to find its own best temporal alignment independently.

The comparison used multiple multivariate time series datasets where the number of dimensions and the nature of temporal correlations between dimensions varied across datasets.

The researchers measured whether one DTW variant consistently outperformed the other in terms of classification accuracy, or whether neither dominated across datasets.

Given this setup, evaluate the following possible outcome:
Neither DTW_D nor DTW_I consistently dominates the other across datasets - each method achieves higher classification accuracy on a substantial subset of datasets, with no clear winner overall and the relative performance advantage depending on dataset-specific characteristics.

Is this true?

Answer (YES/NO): YES